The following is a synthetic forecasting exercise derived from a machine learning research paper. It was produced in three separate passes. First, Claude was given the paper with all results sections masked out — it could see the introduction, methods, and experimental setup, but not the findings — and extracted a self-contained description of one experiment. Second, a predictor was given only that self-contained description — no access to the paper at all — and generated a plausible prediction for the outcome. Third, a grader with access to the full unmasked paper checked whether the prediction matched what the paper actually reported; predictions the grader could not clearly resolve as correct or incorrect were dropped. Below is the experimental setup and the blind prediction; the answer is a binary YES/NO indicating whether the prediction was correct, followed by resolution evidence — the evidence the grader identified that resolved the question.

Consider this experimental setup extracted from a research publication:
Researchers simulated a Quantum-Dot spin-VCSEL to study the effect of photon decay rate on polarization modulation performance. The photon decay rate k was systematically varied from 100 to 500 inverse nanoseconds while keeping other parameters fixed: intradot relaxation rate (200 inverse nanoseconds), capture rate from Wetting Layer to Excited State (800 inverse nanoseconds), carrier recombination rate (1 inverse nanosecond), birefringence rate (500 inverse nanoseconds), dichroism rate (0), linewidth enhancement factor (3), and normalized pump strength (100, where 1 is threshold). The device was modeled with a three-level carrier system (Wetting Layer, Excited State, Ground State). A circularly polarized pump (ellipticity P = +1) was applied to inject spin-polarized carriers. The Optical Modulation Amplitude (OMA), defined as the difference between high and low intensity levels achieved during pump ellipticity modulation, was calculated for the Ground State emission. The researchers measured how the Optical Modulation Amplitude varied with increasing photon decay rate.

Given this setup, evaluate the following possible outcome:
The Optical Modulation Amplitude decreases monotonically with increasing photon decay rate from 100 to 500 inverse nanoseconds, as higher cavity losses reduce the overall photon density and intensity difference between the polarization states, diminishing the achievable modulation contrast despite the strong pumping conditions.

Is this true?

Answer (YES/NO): NO